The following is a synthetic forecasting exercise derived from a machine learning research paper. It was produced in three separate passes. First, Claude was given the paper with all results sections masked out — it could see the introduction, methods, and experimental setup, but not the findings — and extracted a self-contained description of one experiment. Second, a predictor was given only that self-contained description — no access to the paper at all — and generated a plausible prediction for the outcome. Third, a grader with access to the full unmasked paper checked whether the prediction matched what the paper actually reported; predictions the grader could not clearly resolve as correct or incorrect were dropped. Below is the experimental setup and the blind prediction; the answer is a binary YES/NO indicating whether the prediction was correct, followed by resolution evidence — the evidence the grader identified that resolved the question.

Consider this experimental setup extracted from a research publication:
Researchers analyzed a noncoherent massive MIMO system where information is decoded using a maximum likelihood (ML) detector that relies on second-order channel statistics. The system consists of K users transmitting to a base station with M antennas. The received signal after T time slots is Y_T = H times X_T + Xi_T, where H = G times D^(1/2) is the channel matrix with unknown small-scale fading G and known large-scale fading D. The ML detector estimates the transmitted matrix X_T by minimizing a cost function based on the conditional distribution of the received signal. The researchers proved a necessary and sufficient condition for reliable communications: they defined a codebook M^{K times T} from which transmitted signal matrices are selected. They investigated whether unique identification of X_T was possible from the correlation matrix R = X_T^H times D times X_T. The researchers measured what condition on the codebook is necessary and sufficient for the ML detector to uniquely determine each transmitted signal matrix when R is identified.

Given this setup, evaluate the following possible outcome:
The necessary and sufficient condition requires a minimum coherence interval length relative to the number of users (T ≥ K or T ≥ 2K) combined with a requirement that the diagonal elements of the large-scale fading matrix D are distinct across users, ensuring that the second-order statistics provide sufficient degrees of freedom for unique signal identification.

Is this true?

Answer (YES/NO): NO